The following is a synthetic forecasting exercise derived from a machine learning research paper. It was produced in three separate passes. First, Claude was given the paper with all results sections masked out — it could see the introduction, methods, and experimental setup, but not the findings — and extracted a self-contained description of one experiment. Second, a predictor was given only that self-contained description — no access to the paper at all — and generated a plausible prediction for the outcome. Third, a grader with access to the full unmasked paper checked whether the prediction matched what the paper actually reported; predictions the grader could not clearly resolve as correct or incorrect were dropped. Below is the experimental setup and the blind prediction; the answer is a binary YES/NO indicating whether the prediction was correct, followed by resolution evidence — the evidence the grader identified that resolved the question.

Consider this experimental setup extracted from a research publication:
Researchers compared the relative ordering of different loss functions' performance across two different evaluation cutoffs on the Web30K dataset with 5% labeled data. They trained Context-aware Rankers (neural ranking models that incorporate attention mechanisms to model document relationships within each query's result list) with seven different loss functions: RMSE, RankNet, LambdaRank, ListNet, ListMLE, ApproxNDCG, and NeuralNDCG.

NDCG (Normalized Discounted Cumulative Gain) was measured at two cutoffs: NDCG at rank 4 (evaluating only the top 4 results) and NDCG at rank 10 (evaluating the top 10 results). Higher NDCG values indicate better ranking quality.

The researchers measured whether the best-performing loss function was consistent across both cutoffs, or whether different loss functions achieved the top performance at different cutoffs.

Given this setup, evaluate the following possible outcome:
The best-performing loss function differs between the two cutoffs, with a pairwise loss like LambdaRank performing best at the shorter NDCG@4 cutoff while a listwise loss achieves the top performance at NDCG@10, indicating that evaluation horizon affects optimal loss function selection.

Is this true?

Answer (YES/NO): NO